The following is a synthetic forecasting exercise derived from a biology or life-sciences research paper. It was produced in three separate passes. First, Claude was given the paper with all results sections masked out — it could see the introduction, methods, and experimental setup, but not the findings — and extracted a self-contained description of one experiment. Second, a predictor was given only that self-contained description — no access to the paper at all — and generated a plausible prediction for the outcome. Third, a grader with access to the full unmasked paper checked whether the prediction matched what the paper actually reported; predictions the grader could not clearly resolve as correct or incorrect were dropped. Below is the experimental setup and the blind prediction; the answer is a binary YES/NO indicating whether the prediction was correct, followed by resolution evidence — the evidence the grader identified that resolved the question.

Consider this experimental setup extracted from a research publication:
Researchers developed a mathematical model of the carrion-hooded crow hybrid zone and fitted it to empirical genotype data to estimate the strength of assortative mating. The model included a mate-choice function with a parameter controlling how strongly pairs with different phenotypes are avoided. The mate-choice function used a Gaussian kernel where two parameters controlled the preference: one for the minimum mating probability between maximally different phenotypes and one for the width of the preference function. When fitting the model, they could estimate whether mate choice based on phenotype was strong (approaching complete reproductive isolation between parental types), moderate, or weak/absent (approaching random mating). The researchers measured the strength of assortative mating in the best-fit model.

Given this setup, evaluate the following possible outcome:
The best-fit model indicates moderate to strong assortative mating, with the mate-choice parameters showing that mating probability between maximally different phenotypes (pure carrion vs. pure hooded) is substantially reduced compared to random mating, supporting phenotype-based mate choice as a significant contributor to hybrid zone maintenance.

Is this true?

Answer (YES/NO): YES